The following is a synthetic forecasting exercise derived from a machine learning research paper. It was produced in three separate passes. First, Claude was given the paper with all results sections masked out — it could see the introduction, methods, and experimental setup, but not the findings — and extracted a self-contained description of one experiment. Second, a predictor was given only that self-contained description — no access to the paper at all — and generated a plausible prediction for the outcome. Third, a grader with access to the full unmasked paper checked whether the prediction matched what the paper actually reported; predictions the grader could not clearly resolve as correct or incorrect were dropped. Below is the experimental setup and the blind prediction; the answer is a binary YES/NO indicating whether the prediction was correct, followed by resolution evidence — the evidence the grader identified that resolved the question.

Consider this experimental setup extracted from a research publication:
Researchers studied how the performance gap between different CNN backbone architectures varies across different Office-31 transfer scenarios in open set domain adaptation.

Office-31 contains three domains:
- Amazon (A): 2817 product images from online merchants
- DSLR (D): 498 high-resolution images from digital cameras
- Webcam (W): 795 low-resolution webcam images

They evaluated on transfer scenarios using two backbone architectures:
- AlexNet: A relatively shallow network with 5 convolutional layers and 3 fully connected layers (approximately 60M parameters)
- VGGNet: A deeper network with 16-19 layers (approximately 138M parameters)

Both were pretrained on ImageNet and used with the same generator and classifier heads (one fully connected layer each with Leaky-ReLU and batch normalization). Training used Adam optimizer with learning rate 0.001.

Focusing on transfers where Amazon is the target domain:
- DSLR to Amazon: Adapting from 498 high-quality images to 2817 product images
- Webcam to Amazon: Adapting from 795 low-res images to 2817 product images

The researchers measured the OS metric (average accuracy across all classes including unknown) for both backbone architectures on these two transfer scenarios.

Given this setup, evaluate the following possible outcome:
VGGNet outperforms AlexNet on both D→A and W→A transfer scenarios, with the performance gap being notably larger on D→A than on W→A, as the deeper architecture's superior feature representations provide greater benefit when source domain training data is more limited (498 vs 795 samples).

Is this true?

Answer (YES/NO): NO